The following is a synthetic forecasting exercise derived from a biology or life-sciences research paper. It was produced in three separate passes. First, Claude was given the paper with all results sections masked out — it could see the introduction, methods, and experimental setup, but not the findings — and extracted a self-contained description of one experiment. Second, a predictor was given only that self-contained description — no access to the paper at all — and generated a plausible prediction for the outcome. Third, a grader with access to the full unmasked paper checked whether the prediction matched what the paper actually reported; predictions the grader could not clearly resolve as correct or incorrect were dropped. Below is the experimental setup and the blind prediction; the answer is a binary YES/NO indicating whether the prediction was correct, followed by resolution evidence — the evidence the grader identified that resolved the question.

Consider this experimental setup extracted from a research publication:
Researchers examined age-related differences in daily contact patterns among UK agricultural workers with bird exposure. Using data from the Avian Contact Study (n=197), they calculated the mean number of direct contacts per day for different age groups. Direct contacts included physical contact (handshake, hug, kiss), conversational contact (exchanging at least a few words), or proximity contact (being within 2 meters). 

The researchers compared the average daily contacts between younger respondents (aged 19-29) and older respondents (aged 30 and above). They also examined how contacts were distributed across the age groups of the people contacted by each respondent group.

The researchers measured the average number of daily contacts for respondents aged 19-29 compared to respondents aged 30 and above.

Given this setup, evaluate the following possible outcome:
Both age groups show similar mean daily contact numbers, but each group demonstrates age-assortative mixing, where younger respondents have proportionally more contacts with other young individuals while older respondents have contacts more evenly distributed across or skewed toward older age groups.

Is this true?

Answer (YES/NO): NO